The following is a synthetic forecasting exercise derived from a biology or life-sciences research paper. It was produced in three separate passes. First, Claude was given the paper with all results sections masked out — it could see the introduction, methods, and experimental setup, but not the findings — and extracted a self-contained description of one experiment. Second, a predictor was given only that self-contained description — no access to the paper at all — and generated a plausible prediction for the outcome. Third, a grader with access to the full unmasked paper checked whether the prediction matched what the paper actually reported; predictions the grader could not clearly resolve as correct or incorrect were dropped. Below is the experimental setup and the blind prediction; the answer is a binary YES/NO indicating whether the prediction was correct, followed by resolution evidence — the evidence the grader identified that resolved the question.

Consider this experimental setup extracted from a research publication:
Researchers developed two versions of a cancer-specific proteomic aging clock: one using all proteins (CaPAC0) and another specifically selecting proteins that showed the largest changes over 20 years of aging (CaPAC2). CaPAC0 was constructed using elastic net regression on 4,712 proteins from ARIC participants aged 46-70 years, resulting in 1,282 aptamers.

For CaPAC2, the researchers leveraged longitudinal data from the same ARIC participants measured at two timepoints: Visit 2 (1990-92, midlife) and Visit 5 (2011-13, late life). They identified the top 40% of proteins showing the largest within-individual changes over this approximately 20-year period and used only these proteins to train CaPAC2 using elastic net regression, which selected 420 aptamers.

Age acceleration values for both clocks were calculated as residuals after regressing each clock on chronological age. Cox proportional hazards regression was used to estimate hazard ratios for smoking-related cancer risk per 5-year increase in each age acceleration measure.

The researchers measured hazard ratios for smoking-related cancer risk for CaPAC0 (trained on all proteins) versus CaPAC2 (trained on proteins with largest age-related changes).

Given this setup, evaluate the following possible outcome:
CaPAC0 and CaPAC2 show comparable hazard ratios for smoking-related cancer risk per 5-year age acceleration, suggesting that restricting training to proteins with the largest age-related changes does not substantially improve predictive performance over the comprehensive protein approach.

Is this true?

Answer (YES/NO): YES